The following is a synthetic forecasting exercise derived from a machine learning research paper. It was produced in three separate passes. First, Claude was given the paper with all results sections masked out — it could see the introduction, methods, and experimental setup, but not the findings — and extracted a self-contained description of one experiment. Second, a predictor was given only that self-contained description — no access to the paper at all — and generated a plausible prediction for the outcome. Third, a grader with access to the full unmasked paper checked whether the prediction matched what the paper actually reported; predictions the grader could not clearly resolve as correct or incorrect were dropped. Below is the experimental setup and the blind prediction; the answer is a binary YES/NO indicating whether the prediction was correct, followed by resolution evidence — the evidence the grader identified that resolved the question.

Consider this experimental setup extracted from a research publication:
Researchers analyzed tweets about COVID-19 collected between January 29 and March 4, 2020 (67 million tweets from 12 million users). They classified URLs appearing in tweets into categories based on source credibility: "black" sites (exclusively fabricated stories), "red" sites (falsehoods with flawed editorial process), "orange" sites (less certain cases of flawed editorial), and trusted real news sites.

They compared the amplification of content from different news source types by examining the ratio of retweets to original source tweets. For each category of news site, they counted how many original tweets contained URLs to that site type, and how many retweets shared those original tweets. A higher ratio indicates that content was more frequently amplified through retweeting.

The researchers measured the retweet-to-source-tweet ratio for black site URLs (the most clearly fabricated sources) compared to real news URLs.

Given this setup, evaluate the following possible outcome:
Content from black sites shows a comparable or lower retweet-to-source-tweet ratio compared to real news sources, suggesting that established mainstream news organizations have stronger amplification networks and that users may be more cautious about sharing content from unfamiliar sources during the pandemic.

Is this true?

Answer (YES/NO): NO